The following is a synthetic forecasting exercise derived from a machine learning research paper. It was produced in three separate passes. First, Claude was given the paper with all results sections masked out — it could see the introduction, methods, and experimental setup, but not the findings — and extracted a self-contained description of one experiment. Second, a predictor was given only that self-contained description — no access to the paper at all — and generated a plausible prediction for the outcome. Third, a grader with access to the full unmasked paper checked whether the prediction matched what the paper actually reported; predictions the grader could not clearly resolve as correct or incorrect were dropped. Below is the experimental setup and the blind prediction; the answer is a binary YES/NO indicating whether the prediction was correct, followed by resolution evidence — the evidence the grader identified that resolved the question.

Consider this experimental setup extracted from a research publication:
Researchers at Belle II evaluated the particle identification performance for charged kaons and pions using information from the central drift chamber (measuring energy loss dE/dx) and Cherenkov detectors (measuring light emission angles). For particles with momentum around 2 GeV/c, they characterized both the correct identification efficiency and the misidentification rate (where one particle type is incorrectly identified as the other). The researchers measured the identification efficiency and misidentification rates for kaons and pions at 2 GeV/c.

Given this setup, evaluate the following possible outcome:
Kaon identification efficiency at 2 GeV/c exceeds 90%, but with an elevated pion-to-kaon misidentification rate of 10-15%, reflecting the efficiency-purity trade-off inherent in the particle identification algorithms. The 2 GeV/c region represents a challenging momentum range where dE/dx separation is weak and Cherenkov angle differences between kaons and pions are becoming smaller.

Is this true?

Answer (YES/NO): NO